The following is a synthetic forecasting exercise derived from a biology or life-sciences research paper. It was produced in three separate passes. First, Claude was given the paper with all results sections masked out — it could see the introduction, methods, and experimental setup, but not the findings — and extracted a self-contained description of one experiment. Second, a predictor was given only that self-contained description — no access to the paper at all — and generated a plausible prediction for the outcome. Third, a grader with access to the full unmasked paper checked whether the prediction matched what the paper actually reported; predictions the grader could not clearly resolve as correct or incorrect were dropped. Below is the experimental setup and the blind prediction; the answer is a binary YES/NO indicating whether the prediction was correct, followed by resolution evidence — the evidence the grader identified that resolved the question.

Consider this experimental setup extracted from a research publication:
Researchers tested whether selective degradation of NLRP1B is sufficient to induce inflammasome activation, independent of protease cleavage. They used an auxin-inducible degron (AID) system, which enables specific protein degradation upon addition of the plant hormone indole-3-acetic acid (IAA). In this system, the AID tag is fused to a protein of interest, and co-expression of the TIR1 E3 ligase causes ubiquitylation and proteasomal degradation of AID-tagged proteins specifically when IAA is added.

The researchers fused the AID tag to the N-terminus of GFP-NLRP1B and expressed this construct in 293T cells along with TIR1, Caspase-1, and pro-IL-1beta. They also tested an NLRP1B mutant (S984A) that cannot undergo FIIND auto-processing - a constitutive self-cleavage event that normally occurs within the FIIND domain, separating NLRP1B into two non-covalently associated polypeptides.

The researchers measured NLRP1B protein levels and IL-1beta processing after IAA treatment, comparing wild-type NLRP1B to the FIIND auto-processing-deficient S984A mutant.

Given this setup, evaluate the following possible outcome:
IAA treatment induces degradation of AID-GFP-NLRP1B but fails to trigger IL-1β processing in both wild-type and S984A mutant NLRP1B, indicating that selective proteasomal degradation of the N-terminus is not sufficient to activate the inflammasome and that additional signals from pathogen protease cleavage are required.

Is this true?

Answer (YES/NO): NO